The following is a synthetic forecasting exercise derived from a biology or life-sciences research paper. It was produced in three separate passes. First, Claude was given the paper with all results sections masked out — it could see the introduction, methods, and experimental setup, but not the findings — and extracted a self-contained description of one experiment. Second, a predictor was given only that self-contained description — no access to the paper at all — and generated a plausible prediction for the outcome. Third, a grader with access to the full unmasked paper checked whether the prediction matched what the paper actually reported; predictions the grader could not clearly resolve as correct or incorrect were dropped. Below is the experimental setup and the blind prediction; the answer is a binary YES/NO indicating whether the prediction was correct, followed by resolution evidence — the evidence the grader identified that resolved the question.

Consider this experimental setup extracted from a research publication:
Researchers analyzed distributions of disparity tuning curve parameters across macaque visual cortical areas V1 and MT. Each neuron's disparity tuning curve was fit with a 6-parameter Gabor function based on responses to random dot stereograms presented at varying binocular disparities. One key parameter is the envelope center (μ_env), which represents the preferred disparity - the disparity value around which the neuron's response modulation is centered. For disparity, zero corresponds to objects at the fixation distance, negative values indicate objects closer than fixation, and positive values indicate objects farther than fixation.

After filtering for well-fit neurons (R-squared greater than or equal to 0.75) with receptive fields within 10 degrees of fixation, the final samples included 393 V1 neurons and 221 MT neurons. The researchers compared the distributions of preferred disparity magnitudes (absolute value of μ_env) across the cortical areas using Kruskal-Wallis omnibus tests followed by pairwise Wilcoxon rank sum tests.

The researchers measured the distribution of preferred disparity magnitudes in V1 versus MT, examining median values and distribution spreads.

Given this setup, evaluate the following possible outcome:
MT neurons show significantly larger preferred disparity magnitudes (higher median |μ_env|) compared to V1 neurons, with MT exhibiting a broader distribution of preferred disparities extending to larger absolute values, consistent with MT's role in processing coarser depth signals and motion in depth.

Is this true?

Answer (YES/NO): YES